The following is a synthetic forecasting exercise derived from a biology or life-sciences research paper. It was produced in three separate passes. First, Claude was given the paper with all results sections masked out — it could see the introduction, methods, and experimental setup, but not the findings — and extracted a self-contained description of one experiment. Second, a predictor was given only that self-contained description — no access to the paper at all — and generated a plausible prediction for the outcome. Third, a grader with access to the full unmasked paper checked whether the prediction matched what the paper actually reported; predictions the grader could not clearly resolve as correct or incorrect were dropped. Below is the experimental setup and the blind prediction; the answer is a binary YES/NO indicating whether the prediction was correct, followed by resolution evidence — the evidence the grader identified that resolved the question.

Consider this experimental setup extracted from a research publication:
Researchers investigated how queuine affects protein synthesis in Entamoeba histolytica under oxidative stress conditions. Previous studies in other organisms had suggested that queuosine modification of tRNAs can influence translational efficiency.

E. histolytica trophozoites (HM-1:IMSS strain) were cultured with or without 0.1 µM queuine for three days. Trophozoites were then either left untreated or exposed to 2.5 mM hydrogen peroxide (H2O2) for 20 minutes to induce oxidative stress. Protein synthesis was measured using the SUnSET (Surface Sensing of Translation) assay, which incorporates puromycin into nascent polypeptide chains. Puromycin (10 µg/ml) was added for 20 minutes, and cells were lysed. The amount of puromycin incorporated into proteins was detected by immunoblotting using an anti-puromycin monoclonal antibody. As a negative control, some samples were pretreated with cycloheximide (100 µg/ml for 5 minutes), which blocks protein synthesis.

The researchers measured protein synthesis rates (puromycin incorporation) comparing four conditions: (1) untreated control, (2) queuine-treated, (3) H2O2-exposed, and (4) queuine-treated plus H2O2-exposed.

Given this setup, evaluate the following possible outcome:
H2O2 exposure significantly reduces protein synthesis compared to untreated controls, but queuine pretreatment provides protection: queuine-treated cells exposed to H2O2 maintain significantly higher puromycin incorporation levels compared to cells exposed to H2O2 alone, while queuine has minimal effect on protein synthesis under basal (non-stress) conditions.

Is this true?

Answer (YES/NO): NO